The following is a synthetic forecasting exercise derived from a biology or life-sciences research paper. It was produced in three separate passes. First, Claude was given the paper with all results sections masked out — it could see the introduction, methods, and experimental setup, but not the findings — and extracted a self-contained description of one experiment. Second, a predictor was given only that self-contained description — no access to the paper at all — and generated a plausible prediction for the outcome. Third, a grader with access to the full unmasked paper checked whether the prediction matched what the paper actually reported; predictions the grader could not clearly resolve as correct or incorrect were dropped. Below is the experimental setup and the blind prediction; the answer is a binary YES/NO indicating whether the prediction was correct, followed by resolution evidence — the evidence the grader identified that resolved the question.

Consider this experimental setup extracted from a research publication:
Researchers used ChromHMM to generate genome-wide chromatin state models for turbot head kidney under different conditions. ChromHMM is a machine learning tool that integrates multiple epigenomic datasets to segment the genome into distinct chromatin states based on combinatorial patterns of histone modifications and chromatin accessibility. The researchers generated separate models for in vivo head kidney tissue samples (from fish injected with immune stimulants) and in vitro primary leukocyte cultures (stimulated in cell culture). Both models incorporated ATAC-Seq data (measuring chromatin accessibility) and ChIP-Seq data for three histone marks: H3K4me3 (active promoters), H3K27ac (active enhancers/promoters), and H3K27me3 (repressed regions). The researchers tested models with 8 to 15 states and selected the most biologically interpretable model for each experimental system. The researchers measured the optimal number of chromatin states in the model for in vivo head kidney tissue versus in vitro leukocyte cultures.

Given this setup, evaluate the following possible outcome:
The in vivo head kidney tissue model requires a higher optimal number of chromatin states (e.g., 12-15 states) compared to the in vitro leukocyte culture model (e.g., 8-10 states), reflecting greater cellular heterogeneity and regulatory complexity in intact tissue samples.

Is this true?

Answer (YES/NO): NO